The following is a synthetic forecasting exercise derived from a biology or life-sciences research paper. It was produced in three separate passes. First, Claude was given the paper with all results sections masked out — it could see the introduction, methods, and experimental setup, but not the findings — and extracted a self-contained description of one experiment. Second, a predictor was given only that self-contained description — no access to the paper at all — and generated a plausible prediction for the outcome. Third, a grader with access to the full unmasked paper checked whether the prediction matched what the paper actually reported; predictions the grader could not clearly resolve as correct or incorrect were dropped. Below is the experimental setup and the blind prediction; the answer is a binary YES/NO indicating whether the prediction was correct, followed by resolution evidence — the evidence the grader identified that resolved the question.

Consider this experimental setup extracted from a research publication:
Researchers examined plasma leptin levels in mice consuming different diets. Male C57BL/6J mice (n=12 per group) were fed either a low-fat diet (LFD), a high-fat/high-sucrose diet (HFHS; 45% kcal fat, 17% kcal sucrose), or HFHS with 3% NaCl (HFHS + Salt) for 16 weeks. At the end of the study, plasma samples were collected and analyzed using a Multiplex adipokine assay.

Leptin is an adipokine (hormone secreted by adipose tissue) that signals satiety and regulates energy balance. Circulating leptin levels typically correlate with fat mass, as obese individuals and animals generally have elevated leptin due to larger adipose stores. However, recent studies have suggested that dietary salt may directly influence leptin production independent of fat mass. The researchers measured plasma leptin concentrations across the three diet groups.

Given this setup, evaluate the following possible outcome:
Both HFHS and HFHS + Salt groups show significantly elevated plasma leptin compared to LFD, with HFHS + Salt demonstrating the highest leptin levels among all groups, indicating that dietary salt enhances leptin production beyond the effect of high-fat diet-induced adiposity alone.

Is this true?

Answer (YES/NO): NO